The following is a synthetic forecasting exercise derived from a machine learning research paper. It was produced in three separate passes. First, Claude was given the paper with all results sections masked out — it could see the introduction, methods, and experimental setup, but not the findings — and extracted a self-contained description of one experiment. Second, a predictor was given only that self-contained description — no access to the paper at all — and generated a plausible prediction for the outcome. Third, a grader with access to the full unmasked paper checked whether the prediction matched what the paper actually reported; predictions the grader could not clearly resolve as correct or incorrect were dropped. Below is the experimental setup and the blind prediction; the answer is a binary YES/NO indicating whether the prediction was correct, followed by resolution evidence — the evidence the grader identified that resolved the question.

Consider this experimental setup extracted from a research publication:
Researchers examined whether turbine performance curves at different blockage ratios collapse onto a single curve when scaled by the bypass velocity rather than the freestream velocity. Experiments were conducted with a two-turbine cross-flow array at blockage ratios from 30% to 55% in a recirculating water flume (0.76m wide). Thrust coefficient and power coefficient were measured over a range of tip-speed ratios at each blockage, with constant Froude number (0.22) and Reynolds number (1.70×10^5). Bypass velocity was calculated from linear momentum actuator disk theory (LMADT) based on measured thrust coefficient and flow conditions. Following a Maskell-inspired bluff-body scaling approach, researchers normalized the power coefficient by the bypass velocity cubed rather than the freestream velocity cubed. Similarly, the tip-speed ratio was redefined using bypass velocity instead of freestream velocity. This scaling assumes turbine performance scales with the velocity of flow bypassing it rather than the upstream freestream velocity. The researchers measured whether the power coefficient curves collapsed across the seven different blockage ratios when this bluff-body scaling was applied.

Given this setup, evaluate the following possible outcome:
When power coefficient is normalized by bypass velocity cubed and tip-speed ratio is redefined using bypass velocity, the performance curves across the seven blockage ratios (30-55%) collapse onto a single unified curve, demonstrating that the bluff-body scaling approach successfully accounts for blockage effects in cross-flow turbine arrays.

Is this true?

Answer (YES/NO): YES